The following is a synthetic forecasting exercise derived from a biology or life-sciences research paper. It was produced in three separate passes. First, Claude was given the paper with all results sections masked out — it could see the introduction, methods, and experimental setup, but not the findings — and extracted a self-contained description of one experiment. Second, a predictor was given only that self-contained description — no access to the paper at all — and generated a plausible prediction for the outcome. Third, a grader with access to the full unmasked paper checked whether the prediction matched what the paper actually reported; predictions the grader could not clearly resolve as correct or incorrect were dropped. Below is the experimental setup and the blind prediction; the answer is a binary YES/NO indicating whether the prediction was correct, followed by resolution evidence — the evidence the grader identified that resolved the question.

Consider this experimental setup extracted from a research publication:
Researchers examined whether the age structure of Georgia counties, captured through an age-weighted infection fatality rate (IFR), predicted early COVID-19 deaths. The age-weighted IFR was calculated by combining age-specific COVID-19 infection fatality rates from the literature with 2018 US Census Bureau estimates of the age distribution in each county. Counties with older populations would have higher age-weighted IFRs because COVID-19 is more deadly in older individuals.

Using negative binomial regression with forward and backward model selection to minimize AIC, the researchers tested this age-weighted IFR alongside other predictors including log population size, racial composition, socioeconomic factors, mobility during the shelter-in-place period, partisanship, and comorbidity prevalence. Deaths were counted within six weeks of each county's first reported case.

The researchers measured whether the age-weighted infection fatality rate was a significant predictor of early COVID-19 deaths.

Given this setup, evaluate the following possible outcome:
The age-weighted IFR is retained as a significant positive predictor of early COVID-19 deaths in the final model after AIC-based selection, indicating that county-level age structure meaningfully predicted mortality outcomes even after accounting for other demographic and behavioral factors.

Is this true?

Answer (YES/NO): NO